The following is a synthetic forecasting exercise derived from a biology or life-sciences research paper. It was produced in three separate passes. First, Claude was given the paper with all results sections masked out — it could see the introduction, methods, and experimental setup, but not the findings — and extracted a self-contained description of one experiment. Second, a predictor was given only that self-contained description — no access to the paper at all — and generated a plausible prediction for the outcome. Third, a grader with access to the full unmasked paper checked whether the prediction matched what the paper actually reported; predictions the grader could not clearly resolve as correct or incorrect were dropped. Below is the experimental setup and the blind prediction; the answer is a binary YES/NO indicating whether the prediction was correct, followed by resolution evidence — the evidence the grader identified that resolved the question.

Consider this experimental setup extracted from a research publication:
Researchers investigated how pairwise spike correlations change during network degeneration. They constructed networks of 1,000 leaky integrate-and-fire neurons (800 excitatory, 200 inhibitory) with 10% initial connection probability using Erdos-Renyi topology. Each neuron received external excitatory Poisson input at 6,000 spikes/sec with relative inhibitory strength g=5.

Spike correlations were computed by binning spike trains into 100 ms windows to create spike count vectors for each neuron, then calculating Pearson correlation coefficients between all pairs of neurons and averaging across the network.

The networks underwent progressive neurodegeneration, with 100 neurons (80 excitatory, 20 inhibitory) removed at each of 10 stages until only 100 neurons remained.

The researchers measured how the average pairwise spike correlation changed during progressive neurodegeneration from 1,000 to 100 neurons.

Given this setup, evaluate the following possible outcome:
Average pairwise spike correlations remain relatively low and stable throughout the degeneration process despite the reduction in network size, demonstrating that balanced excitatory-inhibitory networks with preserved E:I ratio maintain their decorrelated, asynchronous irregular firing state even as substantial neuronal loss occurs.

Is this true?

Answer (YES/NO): NO